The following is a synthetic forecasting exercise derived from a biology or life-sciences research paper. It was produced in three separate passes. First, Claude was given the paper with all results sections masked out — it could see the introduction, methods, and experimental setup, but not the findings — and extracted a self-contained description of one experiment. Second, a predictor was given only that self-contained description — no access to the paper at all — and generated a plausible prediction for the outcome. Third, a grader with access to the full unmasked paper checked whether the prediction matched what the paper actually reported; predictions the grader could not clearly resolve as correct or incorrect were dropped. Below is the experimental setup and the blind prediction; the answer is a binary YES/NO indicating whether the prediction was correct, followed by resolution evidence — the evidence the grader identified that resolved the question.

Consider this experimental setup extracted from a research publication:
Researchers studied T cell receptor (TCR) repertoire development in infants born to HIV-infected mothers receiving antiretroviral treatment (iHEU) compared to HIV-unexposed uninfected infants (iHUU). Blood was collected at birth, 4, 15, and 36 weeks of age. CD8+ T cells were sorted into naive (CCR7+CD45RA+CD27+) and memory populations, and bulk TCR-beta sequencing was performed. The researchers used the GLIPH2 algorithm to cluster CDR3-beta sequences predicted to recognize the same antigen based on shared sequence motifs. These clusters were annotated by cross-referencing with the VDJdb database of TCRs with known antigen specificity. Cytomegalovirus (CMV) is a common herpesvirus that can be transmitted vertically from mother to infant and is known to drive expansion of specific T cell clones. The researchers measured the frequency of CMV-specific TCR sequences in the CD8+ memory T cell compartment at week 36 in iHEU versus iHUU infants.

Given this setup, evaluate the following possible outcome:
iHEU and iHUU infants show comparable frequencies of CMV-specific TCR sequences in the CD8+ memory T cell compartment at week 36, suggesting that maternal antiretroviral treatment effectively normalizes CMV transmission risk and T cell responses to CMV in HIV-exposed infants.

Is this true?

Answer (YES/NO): NO